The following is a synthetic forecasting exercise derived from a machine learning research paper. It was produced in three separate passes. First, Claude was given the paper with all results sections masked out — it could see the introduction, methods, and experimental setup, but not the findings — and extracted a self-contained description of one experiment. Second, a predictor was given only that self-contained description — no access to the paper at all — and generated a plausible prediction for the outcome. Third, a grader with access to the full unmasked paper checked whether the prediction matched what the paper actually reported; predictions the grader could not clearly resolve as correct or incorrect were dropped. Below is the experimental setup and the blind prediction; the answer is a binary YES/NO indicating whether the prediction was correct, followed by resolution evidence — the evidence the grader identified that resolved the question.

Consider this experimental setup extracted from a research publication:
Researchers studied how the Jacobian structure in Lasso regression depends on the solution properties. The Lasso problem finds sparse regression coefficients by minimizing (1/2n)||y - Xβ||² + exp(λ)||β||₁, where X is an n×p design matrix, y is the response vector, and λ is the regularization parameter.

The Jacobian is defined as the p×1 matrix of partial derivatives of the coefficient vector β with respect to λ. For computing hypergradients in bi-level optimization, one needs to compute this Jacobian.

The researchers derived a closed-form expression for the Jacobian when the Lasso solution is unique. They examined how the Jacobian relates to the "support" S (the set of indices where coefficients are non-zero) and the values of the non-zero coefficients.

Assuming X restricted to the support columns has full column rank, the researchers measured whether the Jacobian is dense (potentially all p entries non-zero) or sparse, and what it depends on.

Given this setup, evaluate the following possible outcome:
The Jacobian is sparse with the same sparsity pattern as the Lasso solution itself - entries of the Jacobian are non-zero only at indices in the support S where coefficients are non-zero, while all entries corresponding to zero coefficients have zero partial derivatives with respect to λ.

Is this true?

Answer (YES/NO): YES